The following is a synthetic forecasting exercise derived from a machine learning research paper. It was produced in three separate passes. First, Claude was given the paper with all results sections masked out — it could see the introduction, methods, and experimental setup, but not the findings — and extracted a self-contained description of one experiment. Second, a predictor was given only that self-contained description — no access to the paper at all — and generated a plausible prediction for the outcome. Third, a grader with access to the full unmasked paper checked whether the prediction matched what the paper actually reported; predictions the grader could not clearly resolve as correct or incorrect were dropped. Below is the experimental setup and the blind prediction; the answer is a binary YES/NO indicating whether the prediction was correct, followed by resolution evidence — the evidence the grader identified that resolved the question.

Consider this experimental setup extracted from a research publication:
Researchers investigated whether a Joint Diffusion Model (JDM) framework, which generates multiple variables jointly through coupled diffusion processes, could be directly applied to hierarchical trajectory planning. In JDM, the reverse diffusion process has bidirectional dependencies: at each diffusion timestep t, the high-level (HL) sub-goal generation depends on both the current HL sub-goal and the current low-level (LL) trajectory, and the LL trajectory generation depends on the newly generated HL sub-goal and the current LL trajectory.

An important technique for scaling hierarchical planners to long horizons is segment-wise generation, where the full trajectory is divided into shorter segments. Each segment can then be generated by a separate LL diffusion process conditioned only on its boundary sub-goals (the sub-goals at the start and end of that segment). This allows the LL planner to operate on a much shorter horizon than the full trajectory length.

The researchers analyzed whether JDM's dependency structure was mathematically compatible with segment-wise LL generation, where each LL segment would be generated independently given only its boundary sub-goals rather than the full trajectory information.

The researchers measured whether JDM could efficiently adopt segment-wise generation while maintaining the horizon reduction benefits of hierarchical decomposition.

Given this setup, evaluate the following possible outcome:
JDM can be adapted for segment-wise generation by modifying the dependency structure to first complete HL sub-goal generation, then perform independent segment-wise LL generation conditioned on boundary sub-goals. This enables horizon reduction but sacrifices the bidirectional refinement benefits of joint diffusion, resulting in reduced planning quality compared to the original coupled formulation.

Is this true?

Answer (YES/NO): NO